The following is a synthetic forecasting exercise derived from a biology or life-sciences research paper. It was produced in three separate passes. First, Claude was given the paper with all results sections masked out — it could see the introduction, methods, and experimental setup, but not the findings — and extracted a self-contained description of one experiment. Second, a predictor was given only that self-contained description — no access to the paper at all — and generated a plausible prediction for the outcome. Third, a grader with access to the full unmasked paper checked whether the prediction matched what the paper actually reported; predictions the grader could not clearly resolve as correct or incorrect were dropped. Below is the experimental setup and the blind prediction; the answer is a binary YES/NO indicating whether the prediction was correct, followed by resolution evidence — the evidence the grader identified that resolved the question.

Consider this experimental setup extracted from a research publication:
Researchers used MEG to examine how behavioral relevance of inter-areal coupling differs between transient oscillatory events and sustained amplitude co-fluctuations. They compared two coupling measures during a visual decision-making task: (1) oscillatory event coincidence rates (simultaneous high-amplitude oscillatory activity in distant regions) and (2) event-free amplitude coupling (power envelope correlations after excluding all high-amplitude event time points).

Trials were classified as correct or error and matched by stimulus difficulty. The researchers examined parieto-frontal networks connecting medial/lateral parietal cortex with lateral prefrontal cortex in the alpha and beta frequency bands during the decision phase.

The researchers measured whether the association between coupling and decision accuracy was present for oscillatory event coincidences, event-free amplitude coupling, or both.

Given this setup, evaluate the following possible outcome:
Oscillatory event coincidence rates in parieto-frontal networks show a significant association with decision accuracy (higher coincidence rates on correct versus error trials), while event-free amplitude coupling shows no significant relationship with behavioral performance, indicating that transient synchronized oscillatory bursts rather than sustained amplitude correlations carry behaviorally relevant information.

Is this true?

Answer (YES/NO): NO